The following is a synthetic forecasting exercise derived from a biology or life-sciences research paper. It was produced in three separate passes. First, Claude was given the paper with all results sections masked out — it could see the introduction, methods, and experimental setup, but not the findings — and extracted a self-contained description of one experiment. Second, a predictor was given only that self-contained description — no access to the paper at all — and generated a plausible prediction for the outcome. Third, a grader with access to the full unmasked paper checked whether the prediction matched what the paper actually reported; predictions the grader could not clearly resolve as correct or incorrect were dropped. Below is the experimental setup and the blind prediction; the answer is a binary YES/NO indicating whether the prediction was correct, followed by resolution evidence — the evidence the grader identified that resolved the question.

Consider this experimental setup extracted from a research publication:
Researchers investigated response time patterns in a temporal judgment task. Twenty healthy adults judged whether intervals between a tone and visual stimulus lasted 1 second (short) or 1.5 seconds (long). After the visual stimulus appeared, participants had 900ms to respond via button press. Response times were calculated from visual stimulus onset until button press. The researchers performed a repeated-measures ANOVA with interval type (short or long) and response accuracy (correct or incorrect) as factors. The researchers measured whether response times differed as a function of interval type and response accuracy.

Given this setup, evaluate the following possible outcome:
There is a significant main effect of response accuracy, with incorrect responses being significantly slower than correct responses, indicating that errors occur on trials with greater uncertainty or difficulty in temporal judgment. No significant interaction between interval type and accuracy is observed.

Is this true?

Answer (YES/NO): NO